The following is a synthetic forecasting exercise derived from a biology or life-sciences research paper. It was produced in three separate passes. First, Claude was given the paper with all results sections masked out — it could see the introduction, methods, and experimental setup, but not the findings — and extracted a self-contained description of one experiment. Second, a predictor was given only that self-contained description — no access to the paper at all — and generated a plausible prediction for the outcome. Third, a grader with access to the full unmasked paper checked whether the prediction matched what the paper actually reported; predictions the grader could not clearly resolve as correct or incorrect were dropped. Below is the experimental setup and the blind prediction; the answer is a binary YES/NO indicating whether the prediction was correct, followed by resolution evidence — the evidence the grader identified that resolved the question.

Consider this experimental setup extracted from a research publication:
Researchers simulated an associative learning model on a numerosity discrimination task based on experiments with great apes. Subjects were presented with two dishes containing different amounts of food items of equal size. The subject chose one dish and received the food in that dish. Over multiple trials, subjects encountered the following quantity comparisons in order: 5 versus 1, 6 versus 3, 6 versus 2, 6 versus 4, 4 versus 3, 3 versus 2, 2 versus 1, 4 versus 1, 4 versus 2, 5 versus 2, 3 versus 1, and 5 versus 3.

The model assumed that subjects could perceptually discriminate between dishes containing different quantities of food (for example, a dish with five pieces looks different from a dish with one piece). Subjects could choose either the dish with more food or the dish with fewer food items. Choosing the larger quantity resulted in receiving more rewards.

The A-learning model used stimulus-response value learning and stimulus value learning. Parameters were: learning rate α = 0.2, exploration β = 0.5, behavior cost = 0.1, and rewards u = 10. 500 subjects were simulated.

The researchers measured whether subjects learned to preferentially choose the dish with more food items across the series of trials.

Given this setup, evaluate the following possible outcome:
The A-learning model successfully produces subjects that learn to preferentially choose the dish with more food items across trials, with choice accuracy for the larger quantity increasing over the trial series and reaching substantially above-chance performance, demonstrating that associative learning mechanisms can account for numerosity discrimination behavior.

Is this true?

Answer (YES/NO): YES